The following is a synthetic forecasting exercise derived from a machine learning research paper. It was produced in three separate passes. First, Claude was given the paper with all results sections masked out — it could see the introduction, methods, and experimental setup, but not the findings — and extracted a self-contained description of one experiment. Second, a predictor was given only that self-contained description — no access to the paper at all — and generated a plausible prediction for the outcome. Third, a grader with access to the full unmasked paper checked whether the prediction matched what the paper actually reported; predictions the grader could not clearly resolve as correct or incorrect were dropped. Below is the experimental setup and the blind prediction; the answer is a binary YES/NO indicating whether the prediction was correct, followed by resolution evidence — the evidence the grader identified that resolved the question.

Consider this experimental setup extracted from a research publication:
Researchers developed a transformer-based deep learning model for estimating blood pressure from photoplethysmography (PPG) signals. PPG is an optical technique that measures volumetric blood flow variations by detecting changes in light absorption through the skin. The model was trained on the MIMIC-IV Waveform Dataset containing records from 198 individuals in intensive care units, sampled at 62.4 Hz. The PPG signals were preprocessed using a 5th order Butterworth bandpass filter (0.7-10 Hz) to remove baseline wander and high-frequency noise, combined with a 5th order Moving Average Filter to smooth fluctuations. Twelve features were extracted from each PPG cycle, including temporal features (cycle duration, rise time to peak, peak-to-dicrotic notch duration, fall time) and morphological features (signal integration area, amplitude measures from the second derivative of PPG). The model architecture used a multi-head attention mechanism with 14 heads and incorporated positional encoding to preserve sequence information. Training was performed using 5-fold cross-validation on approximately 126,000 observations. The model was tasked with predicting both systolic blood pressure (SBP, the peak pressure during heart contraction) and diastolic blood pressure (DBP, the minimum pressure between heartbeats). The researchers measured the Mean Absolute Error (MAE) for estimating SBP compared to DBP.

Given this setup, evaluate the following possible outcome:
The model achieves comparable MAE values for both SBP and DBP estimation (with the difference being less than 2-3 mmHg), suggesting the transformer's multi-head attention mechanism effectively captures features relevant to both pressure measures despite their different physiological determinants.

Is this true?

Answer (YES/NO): YES